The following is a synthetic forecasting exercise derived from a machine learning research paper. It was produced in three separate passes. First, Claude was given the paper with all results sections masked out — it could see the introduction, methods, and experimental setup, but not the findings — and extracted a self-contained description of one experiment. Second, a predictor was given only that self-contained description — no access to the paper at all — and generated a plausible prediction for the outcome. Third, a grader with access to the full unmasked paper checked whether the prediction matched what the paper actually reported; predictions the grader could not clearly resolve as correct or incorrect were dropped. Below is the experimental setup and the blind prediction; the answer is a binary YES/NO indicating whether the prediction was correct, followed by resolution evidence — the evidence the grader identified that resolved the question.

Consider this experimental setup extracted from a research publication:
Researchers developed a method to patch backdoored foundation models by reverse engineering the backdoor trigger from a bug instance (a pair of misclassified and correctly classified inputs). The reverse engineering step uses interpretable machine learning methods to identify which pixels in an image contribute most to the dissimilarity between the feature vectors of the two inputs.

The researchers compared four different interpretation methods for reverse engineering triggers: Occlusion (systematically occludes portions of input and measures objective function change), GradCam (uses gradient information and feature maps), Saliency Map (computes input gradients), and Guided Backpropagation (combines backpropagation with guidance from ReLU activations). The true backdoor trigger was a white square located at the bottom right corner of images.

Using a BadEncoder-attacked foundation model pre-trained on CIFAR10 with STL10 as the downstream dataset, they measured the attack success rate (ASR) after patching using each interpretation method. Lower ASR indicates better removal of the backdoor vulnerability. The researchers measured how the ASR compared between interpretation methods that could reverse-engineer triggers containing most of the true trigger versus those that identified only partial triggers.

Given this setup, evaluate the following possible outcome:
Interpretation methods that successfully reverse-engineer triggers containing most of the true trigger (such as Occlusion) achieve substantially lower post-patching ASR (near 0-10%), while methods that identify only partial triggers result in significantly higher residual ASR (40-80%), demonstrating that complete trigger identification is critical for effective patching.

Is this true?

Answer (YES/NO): NO